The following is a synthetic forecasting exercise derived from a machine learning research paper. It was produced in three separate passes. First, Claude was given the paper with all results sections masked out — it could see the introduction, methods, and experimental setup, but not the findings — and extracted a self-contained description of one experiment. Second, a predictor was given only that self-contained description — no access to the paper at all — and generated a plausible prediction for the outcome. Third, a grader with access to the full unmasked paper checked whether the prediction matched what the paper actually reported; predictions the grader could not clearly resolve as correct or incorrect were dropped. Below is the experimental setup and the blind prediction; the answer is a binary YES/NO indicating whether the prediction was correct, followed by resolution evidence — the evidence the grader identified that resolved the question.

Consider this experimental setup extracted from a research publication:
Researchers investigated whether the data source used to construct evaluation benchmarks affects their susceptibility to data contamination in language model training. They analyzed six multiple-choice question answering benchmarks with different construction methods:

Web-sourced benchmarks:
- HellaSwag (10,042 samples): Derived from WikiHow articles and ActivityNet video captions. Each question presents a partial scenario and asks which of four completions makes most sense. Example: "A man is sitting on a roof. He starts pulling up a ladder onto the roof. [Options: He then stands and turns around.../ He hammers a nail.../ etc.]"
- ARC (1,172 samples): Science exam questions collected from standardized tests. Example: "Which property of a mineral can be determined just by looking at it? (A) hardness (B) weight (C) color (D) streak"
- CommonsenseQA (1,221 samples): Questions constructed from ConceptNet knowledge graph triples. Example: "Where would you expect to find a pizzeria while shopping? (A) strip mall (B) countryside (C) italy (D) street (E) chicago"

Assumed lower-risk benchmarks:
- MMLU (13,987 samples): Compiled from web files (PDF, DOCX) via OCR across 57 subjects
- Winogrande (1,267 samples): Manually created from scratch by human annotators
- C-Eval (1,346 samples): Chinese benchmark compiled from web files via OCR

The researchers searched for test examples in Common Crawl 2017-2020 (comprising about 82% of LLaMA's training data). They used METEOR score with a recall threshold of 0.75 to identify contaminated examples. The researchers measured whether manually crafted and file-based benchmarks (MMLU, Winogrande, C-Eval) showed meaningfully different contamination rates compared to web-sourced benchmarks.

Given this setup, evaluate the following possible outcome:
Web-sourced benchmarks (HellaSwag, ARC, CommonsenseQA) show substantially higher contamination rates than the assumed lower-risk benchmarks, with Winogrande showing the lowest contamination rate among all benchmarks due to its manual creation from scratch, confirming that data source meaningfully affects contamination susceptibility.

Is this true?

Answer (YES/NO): NO